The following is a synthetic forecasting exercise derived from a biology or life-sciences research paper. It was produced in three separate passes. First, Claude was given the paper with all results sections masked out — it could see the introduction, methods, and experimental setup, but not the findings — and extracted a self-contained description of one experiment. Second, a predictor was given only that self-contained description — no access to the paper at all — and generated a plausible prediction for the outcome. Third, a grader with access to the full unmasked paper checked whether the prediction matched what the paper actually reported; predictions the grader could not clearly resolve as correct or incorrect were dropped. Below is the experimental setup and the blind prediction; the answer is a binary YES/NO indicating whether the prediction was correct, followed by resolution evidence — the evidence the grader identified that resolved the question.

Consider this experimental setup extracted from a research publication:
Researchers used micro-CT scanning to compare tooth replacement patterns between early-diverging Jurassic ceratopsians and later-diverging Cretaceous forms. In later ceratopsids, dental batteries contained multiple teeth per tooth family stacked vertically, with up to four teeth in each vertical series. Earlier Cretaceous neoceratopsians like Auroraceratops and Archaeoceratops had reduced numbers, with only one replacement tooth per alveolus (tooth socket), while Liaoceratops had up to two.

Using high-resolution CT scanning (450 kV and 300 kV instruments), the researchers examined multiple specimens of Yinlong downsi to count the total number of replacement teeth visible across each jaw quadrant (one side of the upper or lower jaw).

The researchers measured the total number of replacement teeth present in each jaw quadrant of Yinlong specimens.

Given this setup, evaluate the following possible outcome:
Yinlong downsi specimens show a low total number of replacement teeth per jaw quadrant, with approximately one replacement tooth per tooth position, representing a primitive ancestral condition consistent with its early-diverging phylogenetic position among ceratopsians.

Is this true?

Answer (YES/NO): NO